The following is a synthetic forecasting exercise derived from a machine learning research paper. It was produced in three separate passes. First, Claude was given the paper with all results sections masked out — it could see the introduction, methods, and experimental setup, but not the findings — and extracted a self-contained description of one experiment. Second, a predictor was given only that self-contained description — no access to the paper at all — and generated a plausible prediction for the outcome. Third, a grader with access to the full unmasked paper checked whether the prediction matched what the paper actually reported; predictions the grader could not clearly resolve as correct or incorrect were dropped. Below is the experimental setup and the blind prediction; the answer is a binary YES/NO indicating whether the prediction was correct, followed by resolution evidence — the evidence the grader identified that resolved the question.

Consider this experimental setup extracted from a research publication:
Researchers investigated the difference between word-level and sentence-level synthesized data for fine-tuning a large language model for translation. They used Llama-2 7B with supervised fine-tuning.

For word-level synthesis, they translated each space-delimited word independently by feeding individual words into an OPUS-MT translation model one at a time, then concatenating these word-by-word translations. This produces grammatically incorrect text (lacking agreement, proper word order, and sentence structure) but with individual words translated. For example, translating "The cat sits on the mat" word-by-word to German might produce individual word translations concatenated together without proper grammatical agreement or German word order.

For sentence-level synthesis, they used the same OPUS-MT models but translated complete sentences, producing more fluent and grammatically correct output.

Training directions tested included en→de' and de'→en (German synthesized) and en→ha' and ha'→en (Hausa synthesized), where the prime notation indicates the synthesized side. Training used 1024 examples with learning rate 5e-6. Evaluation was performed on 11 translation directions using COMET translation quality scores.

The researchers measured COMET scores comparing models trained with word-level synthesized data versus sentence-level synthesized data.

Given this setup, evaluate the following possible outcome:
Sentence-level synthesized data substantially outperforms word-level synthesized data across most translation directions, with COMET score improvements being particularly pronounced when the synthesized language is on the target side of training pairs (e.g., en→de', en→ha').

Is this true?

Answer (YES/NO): YES